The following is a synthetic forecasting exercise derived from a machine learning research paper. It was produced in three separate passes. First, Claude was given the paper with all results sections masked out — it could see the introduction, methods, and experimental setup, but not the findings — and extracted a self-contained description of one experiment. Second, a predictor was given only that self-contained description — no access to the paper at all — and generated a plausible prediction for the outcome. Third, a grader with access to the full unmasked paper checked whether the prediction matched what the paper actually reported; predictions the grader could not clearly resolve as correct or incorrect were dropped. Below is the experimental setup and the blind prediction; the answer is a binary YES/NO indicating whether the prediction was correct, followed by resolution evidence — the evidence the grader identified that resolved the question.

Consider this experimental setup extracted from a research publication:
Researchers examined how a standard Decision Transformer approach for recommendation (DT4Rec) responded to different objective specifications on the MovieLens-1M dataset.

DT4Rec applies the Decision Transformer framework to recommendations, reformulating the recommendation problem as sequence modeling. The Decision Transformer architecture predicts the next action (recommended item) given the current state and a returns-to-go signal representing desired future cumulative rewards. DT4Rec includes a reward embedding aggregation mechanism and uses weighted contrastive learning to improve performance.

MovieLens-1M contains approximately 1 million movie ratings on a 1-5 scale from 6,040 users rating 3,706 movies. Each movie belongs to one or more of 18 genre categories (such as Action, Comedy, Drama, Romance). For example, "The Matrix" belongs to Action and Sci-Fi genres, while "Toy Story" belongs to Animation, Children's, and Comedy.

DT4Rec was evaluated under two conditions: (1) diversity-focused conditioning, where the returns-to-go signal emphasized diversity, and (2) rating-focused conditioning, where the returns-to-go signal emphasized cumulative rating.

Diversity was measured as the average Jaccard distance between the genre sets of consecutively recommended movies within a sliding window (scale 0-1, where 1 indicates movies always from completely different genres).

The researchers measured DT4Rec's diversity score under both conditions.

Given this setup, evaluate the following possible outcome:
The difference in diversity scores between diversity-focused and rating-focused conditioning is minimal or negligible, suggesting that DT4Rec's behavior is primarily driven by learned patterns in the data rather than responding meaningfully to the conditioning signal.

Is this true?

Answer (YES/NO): NO